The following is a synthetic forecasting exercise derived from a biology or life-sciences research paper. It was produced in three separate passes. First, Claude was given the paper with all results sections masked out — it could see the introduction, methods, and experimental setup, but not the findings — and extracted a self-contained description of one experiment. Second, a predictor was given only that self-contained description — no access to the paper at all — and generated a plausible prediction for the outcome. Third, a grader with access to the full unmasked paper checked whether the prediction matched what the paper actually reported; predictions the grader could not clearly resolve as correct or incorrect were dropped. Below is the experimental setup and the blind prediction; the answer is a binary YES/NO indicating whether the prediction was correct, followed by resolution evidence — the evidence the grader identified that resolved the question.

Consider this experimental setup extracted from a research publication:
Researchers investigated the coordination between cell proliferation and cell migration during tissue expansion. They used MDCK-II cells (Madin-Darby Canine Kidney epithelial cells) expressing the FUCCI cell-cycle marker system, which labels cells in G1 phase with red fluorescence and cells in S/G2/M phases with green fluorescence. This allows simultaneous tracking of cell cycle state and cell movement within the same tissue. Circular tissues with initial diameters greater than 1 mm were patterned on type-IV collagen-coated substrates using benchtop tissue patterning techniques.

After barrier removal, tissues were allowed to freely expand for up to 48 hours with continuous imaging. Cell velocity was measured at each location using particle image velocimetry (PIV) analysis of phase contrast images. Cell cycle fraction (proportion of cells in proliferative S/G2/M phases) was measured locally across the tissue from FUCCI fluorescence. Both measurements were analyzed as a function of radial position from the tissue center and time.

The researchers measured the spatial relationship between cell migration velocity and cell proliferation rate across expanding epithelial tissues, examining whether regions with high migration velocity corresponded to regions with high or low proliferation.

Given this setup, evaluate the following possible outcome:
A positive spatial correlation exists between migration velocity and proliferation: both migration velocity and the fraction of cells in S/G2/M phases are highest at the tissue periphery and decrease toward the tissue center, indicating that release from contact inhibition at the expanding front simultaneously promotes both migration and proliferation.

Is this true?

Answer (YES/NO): YES